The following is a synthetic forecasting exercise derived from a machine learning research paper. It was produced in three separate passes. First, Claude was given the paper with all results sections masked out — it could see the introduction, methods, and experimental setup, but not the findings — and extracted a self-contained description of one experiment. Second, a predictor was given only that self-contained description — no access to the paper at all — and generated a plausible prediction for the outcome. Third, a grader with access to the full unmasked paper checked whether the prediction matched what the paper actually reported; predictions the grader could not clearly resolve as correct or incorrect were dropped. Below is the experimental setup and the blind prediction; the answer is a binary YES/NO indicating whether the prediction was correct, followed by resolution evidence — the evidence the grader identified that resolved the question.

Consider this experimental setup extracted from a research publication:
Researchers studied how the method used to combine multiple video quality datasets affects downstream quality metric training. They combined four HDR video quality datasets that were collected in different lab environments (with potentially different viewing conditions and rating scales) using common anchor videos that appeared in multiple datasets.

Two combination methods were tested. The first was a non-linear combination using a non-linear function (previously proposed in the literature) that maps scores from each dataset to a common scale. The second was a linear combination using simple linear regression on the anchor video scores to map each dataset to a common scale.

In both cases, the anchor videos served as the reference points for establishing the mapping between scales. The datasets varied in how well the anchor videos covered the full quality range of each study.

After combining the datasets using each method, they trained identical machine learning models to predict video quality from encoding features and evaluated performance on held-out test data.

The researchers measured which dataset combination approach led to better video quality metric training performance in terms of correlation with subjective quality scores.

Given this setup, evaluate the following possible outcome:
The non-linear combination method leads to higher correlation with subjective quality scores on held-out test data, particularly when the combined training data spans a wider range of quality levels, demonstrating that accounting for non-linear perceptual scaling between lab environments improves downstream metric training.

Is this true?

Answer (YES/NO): NO